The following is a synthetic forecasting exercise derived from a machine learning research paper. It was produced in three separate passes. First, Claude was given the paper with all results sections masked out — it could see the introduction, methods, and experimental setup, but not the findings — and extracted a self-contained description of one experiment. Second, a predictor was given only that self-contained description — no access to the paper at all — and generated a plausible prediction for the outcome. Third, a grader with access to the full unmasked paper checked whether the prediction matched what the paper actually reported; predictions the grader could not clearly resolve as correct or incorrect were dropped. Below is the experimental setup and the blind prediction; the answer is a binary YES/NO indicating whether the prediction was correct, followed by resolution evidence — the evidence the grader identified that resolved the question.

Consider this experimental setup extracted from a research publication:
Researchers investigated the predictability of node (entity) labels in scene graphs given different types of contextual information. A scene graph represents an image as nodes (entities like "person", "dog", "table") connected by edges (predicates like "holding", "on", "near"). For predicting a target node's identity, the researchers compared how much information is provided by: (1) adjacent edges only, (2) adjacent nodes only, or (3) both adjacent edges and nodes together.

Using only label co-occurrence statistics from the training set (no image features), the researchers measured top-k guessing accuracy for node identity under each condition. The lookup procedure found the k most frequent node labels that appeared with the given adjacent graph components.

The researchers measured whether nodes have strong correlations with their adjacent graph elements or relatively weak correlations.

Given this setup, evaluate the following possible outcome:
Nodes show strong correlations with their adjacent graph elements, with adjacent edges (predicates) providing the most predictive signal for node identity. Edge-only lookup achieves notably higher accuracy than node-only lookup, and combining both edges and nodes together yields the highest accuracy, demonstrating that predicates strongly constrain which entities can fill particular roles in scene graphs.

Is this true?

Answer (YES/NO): NO